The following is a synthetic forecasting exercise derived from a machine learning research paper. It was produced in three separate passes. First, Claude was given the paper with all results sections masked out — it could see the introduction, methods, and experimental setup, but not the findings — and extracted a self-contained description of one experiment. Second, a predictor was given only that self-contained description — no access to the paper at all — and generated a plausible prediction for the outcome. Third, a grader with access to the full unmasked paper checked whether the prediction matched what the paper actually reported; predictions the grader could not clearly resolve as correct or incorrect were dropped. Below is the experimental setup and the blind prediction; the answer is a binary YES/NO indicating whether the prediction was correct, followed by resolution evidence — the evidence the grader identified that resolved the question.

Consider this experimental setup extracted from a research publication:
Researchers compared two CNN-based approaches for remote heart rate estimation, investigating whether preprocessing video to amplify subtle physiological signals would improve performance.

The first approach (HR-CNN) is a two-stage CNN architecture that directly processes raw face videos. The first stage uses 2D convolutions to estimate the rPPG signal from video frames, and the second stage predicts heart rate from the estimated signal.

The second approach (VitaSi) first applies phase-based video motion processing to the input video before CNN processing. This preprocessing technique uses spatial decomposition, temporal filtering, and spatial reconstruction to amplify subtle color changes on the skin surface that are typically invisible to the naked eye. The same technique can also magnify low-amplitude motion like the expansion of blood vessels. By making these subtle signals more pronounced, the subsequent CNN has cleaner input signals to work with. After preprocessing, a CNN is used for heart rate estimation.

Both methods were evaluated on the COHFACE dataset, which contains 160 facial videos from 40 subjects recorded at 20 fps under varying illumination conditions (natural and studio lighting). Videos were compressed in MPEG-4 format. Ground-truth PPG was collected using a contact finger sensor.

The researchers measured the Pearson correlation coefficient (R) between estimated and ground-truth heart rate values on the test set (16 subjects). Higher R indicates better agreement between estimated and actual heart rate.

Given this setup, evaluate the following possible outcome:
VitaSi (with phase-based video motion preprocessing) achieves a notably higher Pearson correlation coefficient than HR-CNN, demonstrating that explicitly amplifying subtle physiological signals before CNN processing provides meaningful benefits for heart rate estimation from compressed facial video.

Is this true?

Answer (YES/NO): YES